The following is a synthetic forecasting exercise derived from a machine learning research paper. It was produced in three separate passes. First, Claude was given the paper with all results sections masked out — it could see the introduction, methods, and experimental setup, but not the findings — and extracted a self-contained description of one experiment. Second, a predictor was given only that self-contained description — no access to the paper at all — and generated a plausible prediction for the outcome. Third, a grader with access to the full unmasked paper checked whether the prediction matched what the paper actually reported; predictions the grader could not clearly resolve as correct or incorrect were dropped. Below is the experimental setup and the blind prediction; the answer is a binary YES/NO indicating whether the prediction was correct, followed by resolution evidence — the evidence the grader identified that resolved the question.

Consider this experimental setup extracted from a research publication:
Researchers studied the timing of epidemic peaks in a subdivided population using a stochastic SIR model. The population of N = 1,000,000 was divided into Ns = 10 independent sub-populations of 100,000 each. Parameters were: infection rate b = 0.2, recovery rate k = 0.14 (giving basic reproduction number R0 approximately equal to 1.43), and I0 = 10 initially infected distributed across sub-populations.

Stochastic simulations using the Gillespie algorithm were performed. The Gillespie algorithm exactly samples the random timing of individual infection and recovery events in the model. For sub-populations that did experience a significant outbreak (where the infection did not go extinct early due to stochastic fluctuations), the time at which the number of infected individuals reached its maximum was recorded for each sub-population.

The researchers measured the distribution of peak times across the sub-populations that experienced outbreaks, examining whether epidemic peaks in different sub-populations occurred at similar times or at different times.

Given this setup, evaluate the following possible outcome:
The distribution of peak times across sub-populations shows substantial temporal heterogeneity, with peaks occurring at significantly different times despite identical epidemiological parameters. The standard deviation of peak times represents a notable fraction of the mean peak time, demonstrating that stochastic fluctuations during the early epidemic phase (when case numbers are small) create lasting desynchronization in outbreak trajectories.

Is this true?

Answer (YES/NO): YES